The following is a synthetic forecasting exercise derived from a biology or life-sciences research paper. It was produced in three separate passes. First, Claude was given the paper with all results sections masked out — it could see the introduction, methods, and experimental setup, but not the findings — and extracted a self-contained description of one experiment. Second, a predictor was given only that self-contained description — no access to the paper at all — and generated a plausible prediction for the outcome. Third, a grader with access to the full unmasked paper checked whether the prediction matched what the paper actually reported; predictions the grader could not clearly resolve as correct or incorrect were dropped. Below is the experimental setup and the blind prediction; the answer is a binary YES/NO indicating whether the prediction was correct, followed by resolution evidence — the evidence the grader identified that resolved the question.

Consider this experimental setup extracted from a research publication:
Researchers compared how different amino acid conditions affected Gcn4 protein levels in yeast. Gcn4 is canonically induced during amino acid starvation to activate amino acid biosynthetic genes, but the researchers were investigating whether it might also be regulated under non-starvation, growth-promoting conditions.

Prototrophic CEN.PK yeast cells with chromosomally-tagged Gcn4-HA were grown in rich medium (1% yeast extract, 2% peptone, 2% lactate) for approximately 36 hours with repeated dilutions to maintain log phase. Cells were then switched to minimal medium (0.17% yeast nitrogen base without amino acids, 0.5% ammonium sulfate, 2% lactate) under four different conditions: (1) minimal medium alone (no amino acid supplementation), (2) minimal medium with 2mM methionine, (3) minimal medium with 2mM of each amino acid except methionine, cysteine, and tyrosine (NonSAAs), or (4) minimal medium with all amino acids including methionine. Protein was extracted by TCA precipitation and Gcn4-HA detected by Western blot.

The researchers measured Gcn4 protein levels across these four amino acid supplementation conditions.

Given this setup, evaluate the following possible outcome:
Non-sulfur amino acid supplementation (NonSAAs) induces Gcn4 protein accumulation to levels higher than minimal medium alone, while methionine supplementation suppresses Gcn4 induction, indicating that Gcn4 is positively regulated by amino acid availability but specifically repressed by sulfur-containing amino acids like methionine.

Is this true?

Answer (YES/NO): NO